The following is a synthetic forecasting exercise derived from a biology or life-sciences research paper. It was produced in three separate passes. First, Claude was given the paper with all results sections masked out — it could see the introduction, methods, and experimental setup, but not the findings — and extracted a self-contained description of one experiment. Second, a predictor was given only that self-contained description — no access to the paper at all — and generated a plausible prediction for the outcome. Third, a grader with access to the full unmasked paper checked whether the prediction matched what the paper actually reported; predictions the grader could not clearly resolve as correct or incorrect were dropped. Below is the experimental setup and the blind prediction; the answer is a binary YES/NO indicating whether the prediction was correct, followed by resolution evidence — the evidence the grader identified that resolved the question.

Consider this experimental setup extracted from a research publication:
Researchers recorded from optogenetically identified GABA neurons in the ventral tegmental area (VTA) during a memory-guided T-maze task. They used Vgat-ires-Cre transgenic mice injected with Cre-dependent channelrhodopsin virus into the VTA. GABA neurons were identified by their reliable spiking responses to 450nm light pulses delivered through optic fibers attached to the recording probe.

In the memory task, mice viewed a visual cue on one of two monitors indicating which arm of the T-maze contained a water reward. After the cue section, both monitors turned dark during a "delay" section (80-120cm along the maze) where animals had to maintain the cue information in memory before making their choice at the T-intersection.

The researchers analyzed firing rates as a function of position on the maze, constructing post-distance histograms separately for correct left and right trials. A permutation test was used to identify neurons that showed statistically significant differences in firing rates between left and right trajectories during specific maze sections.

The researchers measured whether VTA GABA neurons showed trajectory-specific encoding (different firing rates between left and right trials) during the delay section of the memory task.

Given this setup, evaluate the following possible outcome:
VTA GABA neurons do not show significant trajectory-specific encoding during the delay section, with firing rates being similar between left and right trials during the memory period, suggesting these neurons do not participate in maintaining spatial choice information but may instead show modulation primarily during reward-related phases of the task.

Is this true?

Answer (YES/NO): NO